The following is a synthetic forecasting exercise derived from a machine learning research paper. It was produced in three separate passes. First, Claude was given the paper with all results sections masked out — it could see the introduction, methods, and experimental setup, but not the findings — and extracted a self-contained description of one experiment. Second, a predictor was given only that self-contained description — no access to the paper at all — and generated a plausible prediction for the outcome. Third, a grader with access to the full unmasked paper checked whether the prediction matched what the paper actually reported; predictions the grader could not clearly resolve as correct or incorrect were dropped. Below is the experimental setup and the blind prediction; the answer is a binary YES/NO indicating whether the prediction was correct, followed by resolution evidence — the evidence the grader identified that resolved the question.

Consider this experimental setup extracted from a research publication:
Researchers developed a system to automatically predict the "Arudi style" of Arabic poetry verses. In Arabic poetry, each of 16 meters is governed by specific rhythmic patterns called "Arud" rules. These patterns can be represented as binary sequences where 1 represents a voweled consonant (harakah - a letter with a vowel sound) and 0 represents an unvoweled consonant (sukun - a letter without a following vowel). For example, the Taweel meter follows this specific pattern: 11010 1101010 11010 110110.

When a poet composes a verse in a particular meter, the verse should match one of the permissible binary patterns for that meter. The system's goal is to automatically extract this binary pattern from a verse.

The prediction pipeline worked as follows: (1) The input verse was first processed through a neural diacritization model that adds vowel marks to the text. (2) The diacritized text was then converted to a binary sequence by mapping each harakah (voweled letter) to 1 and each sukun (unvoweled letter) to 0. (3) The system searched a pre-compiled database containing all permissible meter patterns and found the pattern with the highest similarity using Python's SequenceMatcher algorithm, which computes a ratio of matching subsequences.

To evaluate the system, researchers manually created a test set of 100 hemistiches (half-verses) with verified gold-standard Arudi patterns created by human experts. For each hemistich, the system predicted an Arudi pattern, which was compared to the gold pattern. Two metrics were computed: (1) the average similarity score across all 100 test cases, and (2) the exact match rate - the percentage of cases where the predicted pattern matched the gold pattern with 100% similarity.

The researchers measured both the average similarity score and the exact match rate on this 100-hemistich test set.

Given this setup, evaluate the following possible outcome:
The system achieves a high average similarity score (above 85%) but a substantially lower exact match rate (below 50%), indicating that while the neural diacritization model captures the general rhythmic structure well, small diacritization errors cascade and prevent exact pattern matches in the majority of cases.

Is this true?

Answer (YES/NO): YES